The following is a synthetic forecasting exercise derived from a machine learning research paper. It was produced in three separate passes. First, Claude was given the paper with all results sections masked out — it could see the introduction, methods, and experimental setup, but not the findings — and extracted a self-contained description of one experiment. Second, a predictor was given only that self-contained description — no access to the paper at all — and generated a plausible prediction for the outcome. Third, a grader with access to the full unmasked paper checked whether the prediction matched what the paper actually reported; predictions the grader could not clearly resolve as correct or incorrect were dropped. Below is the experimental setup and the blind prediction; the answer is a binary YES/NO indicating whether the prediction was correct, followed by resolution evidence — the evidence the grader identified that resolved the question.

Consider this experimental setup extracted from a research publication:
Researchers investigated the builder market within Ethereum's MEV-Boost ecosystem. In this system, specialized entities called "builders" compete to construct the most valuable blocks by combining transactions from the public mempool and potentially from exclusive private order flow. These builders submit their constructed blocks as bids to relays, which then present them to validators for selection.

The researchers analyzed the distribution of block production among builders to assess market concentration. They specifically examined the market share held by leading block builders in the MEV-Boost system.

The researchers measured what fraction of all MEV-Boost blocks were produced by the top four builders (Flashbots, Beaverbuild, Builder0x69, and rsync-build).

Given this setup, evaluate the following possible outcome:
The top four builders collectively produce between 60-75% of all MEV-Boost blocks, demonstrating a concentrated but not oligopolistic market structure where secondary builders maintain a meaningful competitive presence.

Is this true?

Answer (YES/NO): YES